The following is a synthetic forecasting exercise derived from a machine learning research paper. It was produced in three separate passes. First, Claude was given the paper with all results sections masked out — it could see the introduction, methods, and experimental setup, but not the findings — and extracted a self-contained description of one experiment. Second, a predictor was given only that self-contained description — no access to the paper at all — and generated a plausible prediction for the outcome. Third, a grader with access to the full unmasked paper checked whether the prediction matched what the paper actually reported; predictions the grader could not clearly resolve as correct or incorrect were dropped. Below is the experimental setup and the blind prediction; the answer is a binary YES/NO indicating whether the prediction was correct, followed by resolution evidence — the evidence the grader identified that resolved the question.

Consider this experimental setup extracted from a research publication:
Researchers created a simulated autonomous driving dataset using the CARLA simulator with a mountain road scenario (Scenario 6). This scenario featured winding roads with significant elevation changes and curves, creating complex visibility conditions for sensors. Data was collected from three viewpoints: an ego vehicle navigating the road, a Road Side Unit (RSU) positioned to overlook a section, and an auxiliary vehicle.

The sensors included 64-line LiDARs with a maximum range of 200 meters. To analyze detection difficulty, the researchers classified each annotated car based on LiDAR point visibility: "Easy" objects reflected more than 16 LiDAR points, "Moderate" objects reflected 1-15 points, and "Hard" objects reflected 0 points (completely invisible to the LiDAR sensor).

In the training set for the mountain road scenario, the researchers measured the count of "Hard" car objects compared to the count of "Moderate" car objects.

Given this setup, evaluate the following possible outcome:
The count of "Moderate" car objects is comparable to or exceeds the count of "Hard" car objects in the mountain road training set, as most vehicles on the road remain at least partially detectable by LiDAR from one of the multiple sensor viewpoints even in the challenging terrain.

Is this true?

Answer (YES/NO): NO